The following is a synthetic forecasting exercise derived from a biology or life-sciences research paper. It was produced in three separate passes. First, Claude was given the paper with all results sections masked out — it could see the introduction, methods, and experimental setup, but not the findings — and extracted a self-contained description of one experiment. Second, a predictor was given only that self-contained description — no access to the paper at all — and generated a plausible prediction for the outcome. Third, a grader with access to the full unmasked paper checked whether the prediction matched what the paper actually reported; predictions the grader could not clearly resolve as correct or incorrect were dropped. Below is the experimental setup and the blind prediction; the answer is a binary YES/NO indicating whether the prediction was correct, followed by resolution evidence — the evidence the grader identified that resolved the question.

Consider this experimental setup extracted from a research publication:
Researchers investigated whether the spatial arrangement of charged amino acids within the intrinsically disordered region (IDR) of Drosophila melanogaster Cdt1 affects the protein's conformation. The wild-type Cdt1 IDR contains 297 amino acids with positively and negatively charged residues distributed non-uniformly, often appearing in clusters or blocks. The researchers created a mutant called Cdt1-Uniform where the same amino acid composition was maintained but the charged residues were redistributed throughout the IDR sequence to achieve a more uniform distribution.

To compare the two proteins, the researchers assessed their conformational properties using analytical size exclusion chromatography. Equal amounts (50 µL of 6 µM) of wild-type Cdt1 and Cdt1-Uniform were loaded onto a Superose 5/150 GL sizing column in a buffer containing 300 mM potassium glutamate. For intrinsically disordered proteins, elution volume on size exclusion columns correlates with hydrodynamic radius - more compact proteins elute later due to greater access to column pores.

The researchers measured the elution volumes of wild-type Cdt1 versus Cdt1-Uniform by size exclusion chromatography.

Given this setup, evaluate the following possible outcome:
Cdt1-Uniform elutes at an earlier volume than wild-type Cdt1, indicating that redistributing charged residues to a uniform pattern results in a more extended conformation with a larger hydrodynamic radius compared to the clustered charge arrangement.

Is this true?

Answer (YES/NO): YES